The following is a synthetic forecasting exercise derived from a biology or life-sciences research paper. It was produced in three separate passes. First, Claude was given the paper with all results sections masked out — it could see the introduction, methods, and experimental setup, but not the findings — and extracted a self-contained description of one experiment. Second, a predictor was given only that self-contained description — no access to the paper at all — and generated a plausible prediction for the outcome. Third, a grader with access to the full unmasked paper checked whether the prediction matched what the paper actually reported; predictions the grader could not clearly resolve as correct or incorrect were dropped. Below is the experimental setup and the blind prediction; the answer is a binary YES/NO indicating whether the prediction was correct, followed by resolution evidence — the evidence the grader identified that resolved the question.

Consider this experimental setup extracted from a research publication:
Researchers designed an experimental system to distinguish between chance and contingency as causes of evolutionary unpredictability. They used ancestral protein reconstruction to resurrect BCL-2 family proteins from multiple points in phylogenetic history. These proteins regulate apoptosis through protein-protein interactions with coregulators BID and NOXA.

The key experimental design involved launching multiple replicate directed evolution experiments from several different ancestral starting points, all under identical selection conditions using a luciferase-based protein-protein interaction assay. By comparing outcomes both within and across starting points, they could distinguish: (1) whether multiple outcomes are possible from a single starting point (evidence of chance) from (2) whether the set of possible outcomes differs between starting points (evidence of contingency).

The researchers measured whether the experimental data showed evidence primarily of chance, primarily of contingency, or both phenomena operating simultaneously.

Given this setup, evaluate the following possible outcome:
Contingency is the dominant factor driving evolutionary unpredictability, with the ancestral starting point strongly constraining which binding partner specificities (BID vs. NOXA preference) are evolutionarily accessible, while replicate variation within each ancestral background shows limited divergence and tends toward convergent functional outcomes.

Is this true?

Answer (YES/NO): NO